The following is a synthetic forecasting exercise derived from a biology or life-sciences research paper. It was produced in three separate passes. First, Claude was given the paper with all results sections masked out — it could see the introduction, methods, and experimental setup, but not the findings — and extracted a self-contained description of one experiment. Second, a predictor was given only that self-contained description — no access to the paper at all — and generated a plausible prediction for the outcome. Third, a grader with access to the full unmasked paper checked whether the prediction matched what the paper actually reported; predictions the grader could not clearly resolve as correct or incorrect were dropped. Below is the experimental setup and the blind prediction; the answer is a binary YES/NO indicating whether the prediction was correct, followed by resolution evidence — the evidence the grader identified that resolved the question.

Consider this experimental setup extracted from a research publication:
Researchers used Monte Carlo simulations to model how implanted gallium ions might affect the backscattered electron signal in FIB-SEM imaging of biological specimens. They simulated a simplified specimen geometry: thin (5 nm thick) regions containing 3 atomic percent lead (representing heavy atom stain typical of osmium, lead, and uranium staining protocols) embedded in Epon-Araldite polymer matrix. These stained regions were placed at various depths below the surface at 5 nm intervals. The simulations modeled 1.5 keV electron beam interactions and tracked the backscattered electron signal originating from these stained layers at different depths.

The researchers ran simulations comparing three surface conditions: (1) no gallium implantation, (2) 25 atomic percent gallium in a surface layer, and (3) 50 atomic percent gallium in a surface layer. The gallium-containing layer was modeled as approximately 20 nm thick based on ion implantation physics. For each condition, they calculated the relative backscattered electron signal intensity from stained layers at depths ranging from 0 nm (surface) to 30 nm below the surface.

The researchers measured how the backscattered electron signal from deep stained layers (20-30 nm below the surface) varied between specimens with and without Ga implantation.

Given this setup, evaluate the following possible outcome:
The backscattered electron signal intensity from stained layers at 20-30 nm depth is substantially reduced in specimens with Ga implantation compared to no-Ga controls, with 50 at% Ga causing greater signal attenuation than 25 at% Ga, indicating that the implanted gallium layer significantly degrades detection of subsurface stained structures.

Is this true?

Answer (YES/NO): YES